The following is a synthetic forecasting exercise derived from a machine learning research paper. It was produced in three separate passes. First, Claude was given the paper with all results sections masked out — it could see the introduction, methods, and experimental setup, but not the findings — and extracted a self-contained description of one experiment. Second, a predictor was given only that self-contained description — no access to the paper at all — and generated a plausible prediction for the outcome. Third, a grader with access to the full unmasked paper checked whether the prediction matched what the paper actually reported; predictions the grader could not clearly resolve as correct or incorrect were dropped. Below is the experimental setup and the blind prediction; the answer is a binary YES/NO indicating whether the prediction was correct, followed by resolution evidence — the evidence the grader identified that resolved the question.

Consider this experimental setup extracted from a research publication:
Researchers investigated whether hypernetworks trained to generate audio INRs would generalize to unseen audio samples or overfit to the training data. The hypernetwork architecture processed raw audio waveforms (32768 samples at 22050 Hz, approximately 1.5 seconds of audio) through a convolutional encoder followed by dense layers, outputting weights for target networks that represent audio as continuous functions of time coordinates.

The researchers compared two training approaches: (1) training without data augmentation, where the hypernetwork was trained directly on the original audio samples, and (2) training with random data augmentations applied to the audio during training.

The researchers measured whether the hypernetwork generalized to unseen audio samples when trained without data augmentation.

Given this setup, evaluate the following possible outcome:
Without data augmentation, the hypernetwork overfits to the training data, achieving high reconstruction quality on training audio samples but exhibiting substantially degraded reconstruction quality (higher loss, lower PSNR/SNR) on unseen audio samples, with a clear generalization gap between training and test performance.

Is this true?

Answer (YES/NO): YES